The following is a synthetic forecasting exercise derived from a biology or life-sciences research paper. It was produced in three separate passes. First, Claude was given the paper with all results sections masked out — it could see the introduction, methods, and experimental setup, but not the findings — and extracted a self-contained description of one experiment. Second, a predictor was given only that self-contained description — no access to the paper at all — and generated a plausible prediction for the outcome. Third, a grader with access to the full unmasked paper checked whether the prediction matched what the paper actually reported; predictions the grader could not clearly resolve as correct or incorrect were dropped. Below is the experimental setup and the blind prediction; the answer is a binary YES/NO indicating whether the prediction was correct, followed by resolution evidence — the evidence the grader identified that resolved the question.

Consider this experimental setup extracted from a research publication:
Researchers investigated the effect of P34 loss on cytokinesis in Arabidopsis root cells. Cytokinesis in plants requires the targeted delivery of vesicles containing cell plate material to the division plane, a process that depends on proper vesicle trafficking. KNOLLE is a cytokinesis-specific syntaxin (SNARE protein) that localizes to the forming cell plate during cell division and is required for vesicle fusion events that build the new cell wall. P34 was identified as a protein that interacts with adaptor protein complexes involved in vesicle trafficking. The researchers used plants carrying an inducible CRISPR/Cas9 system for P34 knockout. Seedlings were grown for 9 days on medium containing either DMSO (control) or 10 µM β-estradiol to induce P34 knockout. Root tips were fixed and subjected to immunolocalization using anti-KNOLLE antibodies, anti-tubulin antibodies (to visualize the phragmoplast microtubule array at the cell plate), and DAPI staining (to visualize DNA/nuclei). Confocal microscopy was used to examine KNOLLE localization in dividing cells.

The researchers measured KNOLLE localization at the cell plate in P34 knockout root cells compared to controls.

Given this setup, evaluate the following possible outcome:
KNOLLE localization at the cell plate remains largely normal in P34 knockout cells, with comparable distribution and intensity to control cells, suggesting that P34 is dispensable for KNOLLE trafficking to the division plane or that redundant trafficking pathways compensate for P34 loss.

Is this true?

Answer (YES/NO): NO